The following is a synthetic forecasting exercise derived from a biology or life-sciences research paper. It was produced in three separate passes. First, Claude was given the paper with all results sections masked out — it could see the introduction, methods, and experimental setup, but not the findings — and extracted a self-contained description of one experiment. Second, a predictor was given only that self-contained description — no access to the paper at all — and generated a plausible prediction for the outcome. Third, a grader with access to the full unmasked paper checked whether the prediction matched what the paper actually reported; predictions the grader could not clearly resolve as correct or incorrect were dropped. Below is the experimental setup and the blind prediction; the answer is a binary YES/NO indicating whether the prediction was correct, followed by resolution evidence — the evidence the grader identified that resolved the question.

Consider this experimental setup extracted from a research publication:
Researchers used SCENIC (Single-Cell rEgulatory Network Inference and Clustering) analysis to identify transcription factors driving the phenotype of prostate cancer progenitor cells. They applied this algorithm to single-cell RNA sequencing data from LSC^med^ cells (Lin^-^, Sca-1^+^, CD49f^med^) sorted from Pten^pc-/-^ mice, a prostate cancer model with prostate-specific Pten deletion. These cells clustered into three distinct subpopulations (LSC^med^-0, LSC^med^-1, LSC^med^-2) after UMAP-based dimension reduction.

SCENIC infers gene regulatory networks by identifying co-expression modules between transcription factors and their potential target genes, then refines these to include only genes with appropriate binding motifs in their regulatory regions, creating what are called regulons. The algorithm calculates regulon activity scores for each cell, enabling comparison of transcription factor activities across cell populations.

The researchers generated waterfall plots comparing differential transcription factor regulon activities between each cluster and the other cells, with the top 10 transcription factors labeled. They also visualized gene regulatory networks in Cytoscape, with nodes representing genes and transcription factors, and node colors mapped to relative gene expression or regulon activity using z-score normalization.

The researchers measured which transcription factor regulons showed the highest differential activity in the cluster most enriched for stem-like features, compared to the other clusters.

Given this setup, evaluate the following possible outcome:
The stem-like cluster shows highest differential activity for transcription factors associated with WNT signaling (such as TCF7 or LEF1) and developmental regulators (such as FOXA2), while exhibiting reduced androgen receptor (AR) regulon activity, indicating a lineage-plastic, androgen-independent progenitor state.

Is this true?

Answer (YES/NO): NO